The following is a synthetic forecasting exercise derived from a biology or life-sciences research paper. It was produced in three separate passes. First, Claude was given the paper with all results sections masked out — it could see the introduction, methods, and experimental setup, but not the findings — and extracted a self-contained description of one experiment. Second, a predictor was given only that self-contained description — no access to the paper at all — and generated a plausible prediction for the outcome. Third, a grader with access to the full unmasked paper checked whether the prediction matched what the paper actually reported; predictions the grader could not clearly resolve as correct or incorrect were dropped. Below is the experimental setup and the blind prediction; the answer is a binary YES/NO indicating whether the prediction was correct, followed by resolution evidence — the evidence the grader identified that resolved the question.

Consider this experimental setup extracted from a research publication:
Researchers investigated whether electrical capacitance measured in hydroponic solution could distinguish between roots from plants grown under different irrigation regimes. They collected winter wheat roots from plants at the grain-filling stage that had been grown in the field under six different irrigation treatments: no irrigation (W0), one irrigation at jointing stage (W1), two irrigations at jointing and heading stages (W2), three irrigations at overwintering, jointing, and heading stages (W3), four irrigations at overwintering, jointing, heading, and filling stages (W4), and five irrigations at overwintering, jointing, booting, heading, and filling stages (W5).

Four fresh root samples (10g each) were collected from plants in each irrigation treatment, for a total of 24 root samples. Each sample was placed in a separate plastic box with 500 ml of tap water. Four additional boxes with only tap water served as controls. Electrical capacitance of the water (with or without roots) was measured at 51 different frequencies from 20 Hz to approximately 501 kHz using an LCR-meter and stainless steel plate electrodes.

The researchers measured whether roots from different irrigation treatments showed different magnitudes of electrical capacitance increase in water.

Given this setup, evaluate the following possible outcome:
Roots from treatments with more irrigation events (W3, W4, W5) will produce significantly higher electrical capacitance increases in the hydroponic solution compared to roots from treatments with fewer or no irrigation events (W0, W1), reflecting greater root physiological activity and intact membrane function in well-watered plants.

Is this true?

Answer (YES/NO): YES